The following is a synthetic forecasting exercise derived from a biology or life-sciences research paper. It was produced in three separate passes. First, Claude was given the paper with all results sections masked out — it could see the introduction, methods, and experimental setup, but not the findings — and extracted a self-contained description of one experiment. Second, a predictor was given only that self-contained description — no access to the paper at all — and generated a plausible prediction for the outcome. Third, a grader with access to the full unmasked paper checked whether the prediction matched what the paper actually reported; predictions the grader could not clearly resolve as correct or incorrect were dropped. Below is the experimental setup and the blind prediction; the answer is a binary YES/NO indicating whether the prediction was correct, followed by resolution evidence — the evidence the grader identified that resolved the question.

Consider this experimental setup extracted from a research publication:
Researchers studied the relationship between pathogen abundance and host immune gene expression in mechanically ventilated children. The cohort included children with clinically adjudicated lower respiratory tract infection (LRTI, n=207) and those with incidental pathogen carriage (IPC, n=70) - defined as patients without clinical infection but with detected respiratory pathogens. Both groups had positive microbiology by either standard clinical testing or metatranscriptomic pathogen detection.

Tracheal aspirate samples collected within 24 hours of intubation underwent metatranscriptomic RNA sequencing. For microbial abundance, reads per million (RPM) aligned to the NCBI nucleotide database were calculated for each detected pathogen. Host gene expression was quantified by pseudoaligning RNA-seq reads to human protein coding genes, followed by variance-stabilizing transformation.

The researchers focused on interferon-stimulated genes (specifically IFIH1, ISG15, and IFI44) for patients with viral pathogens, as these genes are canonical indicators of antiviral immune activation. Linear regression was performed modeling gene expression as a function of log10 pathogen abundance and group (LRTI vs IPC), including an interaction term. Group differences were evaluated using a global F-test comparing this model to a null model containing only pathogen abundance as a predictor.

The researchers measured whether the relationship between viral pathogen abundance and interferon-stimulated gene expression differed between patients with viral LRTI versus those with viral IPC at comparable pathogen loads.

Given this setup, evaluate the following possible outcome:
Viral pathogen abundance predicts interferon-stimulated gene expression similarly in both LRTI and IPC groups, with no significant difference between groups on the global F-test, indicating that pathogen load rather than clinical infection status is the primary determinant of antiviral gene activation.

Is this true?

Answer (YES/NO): NO